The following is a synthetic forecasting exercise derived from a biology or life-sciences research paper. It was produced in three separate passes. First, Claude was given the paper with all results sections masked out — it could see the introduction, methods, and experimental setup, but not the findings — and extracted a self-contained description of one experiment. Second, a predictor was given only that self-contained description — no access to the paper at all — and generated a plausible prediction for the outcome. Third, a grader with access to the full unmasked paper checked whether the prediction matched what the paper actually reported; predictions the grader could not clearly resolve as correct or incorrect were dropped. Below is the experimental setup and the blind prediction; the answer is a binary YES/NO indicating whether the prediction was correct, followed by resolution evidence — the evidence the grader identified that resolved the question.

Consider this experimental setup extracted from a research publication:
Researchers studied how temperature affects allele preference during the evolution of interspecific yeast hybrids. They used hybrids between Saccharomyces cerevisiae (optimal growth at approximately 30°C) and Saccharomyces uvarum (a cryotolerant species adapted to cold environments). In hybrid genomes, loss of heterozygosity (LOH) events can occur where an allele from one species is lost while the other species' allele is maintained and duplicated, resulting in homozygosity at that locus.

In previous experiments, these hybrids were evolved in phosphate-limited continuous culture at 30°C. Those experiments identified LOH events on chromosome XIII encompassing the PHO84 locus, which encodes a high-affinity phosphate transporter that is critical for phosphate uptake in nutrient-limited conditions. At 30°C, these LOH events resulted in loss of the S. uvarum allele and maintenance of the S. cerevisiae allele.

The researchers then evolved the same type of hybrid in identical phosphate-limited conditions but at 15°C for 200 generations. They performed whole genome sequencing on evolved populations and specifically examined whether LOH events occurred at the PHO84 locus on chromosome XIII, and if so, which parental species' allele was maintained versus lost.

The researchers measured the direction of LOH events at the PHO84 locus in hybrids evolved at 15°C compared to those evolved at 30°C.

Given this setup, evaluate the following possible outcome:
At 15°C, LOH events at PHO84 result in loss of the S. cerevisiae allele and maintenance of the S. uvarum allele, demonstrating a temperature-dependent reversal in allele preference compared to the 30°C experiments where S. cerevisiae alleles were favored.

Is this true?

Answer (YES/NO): YES